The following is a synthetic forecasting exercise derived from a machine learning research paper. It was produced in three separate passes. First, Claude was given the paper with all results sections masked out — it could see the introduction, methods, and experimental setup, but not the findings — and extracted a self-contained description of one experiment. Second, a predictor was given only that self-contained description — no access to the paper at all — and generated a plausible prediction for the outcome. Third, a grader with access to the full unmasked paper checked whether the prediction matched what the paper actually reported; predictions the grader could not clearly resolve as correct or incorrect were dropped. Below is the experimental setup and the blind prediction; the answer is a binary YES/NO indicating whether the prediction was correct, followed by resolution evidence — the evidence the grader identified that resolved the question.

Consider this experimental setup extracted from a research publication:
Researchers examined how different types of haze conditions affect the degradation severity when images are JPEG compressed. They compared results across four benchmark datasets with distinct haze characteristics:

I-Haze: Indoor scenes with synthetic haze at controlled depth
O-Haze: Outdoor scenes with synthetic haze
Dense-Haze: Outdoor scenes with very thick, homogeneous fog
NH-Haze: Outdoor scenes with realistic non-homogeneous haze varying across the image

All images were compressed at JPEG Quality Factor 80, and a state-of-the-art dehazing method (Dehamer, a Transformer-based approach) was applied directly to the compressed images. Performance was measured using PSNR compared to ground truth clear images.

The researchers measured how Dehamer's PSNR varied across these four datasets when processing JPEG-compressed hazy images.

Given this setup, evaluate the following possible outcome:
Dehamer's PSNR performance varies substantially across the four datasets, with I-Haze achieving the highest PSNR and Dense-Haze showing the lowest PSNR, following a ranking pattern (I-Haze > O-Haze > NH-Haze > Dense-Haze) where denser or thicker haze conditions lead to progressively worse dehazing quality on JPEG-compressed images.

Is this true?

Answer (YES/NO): NO